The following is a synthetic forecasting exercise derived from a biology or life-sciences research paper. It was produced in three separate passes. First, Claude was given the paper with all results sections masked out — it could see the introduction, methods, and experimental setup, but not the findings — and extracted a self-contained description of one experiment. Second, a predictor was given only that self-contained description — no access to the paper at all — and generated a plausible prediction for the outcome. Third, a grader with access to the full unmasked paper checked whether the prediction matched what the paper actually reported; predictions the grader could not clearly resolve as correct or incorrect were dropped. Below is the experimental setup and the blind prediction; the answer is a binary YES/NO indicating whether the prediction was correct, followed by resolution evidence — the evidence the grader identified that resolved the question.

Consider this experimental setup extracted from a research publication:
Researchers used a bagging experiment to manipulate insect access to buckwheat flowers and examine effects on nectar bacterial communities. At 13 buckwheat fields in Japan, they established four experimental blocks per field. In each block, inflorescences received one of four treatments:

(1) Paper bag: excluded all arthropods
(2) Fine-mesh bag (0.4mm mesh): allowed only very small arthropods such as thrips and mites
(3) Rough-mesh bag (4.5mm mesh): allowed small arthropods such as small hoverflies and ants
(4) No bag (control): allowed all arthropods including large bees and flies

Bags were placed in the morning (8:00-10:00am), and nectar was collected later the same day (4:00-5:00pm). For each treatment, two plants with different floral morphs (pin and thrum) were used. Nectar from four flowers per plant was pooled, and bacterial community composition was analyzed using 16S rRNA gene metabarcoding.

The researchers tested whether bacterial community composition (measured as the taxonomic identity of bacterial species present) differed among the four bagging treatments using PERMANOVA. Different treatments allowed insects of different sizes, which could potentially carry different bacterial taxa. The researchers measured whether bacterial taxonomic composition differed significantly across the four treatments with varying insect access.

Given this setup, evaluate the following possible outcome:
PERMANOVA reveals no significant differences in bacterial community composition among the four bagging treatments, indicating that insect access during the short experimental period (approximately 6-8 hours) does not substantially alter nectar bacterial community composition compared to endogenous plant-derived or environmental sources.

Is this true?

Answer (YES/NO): YES